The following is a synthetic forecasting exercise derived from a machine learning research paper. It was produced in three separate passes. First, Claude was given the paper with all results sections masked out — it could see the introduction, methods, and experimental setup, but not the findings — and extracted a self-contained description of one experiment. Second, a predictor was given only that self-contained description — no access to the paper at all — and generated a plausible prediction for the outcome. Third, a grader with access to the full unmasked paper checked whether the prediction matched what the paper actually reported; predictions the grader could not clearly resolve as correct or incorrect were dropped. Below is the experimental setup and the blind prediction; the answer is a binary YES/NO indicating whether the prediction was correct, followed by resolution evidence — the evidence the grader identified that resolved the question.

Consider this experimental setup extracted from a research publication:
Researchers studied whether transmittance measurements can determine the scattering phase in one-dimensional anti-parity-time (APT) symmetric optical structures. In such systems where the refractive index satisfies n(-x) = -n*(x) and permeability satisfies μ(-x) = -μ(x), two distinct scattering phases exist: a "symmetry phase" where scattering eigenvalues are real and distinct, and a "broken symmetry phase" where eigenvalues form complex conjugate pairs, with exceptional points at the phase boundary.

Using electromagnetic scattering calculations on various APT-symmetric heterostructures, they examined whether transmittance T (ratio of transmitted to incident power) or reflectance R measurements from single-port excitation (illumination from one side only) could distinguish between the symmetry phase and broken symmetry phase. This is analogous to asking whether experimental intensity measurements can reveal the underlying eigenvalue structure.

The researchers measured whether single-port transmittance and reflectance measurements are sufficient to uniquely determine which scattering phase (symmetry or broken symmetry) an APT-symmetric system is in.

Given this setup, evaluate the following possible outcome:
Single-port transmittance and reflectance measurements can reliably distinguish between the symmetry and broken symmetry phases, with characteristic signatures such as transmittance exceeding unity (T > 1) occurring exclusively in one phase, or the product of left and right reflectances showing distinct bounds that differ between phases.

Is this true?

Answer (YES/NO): NO